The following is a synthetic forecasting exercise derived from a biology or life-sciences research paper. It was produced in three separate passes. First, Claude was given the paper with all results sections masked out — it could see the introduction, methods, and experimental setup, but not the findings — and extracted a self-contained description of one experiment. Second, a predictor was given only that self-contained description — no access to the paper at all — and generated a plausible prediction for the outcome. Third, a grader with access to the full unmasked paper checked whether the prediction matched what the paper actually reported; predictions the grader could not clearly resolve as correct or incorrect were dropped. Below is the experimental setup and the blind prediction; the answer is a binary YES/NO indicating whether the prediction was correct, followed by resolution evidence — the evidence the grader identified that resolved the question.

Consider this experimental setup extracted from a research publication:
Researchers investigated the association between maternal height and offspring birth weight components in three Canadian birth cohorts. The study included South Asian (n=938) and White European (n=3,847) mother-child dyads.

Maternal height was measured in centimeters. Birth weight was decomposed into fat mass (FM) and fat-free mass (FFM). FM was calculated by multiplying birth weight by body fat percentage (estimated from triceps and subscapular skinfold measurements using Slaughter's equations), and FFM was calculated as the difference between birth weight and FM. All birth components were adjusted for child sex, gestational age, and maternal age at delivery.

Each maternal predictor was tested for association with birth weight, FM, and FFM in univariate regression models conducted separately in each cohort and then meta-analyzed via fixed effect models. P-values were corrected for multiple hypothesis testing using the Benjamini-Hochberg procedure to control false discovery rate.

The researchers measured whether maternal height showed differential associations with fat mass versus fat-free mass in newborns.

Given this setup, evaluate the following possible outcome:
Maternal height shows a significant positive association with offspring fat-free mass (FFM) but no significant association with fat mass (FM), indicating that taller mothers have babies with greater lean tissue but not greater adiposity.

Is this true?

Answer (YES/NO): YES